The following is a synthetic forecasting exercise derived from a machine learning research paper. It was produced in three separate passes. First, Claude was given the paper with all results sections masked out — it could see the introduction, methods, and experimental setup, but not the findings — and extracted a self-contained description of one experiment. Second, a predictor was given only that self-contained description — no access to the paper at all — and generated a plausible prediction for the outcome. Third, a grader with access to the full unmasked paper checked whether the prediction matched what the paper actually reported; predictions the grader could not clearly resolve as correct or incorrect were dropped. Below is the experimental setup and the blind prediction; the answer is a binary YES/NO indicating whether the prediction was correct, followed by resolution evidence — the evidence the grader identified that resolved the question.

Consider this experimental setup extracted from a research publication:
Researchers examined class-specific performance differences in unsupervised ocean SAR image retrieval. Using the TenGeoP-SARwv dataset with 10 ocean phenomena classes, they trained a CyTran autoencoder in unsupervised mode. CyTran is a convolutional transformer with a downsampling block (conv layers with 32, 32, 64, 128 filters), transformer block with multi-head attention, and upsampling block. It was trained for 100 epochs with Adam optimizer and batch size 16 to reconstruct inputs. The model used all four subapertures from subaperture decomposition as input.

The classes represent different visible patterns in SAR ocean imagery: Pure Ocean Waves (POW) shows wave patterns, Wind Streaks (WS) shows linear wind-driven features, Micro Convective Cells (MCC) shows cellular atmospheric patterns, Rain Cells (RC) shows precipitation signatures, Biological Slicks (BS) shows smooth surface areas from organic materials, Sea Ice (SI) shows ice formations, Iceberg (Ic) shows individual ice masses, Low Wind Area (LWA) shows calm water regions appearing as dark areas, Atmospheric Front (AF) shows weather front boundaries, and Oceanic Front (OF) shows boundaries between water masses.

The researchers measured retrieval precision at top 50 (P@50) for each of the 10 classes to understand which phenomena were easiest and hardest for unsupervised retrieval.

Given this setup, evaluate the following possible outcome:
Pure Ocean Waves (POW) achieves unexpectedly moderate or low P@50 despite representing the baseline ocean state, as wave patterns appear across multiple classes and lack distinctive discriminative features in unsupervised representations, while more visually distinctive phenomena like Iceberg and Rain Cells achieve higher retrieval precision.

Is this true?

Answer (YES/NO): NO